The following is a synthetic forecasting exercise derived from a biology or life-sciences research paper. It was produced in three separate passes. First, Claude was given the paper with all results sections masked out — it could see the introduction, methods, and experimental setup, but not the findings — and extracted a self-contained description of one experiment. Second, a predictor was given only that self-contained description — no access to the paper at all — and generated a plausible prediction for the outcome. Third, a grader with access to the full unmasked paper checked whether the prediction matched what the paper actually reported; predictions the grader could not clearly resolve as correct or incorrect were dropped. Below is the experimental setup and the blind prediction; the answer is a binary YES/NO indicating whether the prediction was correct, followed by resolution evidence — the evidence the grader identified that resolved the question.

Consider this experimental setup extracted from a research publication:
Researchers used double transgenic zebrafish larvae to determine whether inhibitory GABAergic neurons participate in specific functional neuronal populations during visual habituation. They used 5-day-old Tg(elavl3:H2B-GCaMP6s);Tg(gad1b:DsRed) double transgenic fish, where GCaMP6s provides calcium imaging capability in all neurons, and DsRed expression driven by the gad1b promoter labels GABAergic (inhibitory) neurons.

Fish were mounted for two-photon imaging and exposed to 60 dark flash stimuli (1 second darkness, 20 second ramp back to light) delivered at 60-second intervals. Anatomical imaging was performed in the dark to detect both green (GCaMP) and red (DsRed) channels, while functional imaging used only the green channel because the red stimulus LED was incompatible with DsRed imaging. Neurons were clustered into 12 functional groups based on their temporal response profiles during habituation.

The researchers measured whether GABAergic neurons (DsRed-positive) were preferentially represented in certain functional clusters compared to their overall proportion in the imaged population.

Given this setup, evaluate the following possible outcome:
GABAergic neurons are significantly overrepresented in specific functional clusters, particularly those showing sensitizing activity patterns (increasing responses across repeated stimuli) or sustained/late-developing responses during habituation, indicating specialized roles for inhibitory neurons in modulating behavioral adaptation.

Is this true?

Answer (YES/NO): NO